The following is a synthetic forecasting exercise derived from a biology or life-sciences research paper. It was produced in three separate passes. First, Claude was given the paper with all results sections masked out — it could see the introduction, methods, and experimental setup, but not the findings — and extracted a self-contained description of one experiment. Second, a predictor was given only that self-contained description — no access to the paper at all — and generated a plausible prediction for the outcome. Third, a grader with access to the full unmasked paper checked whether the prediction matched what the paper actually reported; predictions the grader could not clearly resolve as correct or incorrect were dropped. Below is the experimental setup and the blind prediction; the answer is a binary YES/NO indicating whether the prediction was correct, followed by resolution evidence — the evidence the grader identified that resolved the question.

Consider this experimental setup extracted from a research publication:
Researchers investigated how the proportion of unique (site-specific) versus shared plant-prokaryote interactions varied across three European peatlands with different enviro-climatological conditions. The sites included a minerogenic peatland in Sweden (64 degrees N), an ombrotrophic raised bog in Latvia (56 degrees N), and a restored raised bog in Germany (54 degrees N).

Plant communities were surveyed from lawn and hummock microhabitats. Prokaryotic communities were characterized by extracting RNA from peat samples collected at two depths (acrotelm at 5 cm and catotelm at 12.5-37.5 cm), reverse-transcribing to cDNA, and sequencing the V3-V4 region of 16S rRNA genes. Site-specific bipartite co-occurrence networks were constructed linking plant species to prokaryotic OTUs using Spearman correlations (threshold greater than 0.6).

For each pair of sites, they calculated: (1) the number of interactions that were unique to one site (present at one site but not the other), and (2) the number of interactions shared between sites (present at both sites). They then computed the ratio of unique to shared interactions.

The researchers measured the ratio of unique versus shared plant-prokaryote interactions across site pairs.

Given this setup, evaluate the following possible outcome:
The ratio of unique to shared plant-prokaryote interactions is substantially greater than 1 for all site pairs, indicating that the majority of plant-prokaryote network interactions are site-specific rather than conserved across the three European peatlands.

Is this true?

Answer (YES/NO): YES